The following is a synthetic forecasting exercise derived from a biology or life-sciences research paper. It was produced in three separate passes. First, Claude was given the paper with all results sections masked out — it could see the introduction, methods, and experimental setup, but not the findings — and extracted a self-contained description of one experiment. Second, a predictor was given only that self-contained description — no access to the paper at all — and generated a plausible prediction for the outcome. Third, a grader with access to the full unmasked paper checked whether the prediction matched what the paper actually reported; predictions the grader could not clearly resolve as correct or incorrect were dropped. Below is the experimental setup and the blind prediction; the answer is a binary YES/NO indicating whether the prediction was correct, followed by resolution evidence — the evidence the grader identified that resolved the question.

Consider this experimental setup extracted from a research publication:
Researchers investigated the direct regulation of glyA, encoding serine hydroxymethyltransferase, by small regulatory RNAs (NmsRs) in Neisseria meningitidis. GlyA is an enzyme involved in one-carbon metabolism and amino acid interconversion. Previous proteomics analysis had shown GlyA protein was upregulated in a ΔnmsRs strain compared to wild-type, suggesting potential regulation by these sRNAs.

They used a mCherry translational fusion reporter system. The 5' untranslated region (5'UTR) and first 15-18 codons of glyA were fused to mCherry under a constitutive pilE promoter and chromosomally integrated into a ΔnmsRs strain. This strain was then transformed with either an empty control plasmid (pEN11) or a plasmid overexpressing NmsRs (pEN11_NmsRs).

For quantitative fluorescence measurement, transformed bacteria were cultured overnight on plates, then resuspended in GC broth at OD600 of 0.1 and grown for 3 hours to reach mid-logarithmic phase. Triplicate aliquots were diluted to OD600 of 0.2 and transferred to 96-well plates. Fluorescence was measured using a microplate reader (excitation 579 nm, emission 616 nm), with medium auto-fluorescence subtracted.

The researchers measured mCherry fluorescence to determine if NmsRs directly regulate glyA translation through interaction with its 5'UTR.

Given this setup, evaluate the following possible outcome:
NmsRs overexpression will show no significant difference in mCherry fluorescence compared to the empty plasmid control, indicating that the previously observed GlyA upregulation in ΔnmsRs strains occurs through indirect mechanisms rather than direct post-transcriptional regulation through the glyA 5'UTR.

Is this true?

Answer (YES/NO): NO